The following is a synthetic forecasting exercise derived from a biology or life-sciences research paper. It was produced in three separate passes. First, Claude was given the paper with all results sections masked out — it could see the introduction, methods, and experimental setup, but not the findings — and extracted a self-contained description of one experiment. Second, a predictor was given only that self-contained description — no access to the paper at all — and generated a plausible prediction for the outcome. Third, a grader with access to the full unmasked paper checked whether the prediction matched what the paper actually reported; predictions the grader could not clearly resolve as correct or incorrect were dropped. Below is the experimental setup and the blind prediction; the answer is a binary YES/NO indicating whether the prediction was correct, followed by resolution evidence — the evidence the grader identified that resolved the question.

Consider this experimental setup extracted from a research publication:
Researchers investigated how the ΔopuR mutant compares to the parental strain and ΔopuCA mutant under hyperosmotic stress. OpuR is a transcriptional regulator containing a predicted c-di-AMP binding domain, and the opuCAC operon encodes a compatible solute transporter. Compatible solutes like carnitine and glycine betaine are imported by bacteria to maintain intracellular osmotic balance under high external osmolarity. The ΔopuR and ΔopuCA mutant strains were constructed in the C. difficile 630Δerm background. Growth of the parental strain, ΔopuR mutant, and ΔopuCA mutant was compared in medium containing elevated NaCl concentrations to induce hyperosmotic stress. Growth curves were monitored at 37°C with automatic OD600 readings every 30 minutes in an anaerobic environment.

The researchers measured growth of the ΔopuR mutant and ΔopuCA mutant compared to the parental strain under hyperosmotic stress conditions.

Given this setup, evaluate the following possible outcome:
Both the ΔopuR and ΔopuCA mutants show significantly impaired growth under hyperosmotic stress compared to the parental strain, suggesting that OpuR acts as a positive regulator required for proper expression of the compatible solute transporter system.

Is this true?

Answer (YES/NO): NO